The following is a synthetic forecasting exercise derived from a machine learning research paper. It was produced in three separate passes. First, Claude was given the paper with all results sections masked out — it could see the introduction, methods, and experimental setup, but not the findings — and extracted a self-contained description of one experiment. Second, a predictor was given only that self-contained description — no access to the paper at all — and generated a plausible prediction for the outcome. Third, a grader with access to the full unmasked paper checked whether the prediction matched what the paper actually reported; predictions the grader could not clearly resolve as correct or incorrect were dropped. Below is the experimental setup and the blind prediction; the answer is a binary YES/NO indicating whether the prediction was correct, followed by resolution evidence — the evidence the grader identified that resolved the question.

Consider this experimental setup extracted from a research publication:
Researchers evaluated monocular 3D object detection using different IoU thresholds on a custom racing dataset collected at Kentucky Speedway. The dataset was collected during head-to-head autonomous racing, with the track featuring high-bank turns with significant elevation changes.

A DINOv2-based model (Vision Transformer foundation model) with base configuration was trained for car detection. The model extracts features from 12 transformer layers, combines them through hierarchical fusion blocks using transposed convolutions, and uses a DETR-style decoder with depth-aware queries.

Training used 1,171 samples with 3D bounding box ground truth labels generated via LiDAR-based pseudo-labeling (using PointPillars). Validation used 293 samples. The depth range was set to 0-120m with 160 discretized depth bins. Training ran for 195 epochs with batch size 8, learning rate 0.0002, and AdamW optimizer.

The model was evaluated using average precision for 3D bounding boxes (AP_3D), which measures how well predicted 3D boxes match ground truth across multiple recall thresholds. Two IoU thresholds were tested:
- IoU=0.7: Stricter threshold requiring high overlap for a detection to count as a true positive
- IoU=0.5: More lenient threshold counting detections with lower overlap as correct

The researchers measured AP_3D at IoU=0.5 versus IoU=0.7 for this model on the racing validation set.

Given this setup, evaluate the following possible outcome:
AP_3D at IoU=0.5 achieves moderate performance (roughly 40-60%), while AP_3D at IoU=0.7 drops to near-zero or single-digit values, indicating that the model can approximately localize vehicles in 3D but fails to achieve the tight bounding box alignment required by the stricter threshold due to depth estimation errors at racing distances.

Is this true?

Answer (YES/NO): NO